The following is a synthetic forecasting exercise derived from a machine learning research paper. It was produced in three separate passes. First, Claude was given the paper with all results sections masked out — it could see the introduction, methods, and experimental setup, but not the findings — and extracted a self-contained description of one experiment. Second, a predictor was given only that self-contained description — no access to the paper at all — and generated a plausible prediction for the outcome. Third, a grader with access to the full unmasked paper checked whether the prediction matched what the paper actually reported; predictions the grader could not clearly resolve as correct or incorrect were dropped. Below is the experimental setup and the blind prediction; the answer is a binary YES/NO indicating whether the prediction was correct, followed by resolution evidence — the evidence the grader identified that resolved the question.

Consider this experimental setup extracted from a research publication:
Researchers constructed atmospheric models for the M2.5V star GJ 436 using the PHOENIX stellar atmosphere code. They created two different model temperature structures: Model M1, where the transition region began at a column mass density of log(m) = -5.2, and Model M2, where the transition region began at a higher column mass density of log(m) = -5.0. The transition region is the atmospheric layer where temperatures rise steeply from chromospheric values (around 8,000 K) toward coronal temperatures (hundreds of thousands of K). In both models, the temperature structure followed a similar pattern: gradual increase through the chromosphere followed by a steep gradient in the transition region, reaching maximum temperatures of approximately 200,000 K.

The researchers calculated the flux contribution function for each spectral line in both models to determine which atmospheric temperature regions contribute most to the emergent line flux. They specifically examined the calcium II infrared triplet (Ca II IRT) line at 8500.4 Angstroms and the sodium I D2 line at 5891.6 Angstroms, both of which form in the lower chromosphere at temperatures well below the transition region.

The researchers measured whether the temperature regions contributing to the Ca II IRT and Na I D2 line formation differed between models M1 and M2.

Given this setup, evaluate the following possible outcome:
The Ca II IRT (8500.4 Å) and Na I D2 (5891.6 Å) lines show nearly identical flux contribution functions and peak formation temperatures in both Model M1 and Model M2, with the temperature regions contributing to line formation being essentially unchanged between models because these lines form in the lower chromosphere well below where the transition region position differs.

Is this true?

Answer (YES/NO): YES